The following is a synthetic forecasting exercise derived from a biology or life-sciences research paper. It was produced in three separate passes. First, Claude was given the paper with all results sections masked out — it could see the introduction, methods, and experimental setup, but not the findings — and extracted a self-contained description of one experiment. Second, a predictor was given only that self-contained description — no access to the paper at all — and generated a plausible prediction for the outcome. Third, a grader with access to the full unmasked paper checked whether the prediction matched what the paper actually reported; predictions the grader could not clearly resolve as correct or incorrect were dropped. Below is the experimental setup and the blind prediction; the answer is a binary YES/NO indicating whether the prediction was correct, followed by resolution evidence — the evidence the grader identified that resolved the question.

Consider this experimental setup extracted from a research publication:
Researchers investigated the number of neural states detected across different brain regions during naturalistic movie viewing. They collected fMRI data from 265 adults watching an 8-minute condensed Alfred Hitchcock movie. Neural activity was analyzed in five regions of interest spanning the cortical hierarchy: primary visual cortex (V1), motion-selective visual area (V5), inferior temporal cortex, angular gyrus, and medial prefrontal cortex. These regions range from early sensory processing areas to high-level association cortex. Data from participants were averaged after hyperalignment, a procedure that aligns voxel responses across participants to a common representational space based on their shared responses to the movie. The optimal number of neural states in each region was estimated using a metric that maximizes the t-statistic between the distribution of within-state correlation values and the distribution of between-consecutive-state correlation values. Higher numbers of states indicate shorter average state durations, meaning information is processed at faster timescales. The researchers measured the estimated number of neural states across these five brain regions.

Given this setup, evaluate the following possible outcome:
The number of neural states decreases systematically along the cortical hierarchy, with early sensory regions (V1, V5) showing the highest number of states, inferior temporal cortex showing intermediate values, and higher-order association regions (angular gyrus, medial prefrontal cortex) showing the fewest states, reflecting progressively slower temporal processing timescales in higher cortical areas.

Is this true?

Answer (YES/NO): NO